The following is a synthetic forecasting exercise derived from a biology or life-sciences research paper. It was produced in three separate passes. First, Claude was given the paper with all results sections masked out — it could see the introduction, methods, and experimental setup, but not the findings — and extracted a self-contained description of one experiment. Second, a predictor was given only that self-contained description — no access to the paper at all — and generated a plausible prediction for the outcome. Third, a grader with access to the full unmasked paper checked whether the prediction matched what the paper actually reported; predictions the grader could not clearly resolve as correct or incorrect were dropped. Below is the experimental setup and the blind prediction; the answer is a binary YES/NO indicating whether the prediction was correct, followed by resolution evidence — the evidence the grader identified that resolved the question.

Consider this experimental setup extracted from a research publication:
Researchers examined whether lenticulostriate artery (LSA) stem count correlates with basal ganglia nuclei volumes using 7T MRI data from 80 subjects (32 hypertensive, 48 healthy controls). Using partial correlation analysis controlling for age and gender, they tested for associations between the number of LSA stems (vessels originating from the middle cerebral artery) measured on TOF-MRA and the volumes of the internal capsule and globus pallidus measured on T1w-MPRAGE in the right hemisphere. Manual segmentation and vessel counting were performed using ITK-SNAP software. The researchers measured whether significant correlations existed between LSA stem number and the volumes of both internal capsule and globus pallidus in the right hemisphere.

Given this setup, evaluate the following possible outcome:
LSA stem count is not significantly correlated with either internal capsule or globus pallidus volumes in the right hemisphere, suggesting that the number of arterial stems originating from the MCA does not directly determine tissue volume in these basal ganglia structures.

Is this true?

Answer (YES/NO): NO